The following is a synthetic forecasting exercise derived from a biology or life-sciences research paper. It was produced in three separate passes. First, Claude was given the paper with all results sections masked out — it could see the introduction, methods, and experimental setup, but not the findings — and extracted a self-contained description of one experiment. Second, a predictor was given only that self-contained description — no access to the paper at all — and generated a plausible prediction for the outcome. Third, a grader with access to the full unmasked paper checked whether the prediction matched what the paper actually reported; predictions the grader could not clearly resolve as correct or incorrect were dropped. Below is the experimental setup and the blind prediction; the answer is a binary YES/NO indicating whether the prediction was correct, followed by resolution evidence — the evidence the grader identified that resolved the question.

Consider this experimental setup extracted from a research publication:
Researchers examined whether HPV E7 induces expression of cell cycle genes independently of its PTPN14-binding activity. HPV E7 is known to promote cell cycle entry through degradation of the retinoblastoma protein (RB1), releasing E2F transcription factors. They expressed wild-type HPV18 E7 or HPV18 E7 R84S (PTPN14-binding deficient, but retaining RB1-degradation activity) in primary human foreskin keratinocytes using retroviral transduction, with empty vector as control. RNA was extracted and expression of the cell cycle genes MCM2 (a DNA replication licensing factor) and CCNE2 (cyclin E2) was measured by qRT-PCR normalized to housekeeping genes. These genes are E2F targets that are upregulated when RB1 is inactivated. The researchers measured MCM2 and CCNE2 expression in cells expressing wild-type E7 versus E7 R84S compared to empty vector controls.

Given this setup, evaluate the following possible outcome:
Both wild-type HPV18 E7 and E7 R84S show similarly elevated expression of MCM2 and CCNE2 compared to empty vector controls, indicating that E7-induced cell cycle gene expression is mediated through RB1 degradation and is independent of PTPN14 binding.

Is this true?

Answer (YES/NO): YES